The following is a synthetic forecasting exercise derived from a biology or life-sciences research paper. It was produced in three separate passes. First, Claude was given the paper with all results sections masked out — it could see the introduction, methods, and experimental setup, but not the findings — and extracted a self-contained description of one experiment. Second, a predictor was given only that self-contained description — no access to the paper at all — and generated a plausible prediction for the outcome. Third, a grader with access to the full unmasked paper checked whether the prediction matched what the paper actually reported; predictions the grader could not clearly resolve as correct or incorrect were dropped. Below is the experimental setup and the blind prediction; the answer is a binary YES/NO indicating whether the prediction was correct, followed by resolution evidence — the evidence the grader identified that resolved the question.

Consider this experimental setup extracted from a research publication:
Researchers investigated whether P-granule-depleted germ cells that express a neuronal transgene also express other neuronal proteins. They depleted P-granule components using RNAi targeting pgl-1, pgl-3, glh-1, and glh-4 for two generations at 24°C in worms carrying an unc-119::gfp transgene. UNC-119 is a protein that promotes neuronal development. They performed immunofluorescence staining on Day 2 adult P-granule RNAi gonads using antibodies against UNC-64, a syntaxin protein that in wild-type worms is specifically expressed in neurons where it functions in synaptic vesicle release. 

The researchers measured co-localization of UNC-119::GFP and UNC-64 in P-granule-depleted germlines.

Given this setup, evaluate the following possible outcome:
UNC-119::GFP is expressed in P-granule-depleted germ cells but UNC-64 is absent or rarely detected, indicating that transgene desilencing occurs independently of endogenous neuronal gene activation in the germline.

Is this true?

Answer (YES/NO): NO